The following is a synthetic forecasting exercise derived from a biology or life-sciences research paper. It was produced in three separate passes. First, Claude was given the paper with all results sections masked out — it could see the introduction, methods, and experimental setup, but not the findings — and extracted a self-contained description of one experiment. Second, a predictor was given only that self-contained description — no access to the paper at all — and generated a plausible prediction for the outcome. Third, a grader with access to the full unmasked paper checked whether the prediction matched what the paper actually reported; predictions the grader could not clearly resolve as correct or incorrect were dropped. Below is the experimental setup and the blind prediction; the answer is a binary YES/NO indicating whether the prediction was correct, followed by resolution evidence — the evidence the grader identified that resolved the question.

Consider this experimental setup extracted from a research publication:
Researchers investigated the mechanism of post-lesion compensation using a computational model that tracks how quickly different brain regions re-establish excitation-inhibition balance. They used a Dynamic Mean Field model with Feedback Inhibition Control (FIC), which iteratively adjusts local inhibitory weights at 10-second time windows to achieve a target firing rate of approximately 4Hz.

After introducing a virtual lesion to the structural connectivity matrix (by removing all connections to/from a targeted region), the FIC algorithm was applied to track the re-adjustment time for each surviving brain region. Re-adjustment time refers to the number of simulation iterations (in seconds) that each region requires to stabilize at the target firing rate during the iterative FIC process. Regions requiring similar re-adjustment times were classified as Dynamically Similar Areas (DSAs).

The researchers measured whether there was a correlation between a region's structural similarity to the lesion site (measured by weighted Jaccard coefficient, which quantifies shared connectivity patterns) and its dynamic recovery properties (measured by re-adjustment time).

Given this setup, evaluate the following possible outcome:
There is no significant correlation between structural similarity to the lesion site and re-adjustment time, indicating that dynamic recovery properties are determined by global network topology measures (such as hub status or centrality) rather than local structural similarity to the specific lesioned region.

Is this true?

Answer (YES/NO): NO